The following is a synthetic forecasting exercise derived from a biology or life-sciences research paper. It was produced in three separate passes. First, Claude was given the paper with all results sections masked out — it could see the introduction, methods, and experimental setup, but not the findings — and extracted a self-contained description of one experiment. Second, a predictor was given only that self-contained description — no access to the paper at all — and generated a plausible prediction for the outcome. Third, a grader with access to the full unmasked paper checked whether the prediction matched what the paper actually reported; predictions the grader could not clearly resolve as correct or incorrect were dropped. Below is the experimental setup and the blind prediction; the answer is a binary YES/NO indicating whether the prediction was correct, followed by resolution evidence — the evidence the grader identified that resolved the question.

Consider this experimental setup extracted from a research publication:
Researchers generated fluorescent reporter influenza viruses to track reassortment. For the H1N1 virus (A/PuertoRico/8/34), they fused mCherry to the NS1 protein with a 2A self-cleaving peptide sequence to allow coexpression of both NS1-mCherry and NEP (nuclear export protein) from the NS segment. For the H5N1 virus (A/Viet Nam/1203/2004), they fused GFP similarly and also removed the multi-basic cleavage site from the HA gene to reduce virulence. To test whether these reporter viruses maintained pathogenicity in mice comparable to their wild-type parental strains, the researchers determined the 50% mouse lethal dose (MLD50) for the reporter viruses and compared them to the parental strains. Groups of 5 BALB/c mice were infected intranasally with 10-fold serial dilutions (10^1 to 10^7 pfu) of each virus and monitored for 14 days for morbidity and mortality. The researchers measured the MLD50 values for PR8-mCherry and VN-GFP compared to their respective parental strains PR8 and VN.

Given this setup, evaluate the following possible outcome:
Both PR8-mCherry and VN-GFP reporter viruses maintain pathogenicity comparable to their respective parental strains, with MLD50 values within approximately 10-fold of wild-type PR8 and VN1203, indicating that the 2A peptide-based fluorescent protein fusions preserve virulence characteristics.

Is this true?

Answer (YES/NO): NO